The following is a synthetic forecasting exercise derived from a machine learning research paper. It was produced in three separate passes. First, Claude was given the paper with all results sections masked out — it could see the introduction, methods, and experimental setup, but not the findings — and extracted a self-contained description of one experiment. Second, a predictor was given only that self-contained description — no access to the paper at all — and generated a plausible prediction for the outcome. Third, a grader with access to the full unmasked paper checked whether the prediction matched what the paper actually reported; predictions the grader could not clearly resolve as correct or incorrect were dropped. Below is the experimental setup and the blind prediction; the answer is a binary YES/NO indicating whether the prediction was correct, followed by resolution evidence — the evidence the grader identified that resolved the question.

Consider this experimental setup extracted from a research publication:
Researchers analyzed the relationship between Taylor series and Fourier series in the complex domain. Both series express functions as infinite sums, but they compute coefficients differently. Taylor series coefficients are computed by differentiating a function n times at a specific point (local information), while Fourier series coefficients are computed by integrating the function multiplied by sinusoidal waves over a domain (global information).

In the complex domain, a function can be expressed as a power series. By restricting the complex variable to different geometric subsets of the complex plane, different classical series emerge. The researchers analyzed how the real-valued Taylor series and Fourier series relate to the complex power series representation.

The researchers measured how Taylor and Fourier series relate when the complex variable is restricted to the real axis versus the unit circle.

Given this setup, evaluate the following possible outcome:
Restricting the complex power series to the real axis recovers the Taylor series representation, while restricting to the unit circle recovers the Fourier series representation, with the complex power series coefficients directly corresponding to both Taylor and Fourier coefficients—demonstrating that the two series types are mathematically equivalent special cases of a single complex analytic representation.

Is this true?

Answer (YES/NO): YES